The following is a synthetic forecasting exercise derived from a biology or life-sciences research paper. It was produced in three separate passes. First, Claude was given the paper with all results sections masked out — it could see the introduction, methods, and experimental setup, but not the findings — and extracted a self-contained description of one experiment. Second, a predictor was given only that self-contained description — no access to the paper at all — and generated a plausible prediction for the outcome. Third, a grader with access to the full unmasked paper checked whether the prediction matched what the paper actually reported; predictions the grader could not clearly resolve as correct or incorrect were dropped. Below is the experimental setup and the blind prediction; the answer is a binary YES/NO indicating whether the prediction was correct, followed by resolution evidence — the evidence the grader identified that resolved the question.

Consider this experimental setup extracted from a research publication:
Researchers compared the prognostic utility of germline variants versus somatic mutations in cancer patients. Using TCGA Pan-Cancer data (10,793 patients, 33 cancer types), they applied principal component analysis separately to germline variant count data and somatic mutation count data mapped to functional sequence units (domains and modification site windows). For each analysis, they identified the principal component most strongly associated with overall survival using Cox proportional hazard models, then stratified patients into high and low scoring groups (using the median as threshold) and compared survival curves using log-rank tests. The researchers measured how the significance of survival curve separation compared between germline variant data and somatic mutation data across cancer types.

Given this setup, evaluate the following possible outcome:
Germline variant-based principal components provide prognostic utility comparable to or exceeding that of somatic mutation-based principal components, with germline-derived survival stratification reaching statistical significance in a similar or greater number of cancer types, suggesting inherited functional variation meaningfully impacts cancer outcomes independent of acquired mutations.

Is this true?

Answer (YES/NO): NO